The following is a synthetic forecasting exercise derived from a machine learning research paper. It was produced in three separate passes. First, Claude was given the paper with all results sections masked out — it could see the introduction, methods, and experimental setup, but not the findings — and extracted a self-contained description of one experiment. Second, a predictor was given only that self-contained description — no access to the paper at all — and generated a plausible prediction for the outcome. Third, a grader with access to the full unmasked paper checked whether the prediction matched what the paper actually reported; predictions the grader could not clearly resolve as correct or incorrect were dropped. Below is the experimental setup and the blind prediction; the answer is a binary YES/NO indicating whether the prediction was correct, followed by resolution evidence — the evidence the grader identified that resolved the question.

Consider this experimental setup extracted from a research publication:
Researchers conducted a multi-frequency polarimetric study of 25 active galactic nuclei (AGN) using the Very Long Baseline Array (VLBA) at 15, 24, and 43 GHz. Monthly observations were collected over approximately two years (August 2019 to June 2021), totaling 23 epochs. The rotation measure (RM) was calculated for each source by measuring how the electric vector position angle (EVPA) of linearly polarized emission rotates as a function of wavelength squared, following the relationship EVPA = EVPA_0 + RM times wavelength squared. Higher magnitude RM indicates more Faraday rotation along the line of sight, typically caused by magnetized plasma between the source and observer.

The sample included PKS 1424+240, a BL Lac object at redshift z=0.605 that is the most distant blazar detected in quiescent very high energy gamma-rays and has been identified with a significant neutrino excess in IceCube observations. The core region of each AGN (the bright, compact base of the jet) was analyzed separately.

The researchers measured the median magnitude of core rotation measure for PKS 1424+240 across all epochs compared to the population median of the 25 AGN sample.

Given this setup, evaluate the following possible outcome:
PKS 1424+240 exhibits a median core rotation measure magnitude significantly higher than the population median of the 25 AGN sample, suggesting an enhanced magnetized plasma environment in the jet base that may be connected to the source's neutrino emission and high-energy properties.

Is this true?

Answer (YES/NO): NO